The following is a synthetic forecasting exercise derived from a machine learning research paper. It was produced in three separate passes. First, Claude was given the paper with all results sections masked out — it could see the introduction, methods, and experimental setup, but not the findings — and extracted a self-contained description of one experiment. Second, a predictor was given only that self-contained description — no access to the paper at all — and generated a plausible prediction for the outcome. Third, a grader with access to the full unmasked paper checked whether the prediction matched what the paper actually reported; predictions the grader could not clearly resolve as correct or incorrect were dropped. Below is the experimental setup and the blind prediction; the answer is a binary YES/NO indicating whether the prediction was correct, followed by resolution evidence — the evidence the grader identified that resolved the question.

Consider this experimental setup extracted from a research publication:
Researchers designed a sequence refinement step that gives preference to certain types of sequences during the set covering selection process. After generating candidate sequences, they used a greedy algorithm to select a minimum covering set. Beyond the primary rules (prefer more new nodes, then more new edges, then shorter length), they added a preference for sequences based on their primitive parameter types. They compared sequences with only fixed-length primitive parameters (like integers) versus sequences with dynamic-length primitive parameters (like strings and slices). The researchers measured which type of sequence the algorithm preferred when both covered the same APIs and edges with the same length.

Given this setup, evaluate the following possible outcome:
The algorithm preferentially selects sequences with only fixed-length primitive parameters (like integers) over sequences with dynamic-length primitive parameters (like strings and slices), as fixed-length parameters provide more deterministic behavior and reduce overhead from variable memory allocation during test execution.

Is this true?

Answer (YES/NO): NO